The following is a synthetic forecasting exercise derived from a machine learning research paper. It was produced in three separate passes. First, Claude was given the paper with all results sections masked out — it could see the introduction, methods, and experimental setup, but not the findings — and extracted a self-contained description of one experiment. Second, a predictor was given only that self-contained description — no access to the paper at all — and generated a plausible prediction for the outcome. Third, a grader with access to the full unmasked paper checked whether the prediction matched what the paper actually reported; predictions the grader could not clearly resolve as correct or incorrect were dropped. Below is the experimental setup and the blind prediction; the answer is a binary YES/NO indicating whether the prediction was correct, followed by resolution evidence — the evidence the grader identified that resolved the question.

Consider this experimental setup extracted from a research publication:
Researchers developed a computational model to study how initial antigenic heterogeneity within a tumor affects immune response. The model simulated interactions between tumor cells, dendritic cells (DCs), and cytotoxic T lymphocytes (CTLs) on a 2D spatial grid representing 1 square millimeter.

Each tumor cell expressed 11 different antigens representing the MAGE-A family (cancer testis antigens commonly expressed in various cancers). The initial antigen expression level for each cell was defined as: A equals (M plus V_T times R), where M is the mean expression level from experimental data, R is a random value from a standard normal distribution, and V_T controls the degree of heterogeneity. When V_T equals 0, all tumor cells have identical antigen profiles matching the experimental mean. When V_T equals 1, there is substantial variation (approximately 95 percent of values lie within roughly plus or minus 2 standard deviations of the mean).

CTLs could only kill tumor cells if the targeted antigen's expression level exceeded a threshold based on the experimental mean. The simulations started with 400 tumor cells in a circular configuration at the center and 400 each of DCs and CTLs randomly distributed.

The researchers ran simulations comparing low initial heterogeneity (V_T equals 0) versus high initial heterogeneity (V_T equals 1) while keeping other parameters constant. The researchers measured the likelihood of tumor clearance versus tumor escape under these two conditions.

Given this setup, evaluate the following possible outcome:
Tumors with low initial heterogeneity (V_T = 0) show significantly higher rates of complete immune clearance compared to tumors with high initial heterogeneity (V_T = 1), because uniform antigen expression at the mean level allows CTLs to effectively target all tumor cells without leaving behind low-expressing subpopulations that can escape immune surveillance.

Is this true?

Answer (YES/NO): YES